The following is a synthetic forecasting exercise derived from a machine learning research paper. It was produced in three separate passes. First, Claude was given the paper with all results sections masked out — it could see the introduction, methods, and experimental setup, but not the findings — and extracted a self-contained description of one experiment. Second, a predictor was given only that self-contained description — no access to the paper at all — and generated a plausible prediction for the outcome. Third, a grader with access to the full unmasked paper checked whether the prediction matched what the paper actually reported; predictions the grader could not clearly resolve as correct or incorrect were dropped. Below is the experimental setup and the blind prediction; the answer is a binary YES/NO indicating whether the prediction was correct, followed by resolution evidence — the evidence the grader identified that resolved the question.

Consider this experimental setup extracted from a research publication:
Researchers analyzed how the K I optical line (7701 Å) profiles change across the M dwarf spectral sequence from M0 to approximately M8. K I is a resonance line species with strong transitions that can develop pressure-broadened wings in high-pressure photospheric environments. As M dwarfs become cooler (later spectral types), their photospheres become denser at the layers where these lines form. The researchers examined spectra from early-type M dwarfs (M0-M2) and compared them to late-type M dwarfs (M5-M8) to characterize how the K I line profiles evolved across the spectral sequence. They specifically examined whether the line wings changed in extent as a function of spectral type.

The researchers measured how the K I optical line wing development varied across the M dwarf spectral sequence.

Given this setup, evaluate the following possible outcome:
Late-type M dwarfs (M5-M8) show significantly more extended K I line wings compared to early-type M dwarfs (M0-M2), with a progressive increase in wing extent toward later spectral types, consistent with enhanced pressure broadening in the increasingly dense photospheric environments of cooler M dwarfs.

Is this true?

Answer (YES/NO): YES